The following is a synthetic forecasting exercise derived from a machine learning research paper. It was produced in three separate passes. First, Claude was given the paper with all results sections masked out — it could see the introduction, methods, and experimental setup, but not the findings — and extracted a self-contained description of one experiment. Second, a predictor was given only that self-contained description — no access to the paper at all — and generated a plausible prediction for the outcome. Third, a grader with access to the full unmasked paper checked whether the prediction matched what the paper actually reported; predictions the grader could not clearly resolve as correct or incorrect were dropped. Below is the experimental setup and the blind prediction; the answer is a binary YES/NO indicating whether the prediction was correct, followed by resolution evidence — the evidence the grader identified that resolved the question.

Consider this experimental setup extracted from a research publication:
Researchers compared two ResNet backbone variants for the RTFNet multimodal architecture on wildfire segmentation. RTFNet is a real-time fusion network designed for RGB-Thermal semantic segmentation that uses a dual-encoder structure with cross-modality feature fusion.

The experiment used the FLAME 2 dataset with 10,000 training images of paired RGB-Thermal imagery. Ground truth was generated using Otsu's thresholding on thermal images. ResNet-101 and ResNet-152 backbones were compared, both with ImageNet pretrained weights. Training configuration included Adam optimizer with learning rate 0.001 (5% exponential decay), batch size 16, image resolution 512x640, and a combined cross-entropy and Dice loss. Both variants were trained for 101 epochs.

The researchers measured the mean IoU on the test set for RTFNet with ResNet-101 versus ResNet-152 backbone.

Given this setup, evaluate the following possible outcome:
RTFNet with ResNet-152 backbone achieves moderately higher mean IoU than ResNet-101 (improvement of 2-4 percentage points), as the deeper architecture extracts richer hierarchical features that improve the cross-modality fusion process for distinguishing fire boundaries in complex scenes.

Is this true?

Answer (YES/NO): NO